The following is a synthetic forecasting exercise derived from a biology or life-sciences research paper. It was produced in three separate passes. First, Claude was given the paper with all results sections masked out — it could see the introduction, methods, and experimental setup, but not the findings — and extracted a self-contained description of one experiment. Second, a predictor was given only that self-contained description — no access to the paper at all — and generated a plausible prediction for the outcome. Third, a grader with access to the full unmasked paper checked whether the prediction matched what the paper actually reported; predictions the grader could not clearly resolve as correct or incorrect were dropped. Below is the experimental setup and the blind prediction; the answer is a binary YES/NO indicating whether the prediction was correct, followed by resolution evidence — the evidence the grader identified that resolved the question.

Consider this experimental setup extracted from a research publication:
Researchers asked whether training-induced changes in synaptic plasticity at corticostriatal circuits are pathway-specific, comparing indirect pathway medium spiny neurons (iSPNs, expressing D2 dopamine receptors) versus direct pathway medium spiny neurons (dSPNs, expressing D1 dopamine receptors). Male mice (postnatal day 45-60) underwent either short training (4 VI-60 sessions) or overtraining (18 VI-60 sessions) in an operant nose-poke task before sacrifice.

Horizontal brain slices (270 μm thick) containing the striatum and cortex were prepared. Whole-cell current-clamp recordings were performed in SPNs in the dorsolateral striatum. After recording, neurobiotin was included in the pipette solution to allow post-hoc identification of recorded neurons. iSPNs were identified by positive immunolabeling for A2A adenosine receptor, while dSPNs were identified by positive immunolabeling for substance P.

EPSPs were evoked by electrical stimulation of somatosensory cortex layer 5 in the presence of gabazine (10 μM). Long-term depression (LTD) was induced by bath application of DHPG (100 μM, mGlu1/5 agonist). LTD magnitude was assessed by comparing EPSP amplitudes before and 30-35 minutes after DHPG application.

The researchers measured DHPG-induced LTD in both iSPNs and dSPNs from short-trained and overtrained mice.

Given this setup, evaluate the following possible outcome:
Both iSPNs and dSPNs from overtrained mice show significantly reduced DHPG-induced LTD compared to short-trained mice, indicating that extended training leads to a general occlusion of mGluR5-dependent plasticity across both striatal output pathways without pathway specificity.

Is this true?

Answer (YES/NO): NO